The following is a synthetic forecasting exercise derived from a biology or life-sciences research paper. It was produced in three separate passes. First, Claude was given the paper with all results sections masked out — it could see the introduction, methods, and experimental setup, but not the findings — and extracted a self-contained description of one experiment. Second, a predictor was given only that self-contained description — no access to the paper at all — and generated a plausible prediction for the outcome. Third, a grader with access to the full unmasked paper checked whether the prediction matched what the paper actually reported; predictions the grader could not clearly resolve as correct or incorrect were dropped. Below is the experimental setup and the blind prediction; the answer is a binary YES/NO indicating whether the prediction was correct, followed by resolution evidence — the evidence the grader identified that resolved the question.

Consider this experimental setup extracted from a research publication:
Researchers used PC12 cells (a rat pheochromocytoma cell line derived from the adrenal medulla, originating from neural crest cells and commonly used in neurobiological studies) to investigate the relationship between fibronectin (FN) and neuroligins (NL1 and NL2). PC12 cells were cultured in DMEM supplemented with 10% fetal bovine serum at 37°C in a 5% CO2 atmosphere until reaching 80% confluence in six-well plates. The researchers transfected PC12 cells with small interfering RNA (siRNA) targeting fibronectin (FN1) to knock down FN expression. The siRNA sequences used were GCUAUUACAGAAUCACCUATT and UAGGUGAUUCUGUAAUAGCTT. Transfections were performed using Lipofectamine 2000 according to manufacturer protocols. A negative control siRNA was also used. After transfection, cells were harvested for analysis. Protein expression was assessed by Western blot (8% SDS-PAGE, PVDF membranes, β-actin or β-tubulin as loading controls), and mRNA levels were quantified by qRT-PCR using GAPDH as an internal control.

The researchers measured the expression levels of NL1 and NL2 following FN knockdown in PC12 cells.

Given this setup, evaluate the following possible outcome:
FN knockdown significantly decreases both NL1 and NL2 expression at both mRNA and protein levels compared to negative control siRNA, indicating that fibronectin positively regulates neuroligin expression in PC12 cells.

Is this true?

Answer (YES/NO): NO